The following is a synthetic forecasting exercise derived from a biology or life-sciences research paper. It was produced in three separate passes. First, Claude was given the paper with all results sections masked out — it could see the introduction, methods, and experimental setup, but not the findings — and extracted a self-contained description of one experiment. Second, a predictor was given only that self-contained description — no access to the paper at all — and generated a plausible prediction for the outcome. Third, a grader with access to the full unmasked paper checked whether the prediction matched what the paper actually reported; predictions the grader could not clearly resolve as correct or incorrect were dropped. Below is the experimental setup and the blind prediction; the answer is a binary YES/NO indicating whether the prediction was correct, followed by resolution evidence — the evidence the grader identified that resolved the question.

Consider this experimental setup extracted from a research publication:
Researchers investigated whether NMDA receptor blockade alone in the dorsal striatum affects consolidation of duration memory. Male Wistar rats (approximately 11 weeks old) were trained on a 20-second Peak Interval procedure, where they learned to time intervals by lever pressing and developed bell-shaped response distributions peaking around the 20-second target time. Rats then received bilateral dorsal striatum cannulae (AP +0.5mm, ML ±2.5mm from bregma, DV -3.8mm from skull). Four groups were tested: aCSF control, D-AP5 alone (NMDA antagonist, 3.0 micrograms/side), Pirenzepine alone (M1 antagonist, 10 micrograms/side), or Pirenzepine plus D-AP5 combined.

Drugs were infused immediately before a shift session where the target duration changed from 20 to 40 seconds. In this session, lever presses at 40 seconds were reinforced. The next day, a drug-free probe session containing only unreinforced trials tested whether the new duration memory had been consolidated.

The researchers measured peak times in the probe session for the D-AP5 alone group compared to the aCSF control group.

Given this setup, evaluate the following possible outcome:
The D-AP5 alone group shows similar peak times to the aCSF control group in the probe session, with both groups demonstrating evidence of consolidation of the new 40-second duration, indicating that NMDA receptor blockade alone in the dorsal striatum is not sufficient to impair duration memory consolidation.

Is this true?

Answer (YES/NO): YES